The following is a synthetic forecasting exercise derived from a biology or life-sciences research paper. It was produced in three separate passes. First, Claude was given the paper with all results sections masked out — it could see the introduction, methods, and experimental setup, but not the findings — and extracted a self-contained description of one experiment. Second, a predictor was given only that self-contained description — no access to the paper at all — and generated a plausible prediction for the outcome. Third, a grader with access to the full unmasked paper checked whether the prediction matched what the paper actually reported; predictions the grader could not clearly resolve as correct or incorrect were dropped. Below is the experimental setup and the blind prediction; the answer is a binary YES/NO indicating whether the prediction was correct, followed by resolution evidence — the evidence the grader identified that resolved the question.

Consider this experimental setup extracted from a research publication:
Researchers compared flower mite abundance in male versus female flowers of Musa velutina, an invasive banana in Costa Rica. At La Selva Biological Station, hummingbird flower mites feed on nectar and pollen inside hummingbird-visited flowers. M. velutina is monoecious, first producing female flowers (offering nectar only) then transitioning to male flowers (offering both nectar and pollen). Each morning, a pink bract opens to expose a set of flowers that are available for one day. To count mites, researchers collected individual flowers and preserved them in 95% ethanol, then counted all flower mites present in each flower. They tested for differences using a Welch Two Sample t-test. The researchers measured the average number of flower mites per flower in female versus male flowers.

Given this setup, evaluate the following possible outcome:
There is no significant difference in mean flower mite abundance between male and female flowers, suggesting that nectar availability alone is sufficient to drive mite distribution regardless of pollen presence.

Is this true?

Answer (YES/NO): NO